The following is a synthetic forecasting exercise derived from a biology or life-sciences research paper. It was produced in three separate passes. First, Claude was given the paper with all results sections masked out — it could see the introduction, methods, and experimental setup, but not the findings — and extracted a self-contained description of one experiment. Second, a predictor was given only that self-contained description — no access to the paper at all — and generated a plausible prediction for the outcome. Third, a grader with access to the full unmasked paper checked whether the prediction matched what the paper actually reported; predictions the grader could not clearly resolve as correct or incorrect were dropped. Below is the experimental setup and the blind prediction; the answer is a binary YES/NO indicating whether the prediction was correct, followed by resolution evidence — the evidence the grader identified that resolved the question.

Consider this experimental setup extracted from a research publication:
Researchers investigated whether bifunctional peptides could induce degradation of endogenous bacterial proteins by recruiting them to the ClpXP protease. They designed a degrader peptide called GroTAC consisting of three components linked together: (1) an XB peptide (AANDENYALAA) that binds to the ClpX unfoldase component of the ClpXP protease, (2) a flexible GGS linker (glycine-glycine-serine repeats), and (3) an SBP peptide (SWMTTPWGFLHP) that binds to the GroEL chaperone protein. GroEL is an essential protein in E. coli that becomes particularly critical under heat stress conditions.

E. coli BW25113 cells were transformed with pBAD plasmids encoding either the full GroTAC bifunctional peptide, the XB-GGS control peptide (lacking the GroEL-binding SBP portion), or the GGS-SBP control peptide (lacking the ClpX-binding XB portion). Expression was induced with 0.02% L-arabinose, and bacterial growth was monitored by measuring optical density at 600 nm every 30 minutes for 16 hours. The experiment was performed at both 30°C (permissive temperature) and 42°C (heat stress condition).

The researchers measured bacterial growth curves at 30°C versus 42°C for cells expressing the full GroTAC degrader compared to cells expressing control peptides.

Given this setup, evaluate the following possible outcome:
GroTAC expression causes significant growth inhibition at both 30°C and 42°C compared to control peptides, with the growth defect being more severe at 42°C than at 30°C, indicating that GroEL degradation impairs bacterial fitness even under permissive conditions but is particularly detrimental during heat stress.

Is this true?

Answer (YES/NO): YES